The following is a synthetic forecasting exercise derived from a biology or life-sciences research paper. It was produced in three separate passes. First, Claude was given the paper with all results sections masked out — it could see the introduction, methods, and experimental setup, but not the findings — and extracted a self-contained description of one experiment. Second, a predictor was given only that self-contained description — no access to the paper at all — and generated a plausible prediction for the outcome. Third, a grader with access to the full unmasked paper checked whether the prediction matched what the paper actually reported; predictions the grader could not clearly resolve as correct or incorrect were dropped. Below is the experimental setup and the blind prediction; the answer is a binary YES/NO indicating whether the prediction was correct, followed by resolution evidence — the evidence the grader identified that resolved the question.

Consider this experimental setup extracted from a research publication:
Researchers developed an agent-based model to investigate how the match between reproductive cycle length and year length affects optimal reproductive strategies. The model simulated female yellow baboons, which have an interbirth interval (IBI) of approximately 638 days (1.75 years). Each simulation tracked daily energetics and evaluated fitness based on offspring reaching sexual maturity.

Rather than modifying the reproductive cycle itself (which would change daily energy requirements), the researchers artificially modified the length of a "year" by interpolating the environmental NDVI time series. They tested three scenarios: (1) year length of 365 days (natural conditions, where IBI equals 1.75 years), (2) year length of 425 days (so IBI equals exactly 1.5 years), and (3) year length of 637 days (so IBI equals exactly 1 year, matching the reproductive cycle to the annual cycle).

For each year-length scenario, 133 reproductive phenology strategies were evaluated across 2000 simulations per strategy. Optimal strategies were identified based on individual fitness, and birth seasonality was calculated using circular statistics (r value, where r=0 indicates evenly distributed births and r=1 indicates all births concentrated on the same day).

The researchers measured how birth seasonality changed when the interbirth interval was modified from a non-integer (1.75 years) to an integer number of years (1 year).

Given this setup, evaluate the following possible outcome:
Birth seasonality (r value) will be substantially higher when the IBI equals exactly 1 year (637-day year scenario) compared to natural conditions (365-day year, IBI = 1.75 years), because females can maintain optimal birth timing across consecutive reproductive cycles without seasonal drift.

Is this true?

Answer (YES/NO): NO